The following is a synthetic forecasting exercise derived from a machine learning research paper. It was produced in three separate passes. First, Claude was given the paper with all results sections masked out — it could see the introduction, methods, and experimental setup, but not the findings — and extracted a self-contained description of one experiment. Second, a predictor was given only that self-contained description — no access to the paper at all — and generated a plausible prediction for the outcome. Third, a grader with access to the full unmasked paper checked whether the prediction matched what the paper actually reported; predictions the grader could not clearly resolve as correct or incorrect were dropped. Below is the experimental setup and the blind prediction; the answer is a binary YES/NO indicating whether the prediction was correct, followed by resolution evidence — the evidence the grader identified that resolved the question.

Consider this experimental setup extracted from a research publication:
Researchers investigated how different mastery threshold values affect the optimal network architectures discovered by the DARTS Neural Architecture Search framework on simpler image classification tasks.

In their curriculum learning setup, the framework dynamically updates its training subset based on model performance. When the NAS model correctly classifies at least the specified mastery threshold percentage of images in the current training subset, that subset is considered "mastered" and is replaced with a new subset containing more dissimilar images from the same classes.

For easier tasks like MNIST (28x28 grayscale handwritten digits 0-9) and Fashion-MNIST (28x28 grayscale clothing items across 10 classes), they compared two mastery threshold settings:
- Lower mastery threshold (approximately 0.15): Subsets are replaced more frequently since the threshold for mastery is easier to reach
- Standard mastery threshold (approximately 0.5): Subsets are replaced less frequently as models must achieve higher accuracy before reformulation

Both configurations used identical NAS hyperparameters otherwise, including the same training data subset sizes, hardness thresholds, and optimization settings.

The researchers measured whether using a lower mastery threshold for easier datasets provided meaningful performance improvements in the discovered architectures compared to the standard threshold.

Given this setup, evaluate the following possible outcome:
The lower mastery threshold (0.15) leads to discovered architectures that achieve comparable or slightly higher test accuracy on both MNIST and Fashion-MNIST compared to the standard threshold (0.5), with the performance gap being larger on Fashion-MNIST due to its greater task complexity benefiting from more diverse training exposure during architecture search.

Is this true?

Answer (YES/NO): NO